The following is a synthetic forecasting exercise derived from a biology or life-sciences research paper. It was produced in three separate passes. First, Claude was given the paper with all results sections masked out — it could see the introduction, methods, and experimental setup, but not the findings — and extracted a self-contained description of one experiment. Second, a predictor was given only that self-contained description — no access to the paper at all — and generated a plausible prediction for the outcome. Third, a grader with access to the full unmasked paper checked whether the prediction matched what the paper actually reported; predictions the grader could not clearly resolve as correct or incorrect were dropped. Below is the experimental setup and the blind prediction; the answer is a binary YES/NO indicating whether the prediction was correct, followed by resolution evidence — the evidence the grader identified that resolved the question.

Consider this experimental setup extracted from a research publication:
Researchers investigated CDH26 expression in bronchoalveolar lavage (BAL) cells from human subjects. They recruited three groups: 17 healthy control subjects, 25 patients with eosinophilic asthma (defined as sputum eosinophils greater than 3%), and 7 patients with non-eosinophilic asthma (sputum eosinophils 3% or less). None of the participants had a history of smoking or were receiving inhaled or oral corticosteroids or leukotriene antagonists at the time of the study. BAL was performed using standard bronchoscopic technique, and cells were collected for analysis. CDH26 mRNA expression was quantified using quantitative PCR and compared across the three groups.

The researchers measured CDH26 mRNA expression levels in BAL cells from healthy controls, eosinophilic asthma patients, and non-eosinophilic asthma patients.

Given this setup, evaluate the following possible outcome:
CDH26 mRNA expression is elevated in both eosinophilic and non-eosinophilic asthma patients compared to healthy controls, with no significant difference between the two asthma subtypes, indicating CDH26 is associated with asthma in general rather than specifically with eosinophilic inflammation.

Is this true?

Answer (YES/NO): NO